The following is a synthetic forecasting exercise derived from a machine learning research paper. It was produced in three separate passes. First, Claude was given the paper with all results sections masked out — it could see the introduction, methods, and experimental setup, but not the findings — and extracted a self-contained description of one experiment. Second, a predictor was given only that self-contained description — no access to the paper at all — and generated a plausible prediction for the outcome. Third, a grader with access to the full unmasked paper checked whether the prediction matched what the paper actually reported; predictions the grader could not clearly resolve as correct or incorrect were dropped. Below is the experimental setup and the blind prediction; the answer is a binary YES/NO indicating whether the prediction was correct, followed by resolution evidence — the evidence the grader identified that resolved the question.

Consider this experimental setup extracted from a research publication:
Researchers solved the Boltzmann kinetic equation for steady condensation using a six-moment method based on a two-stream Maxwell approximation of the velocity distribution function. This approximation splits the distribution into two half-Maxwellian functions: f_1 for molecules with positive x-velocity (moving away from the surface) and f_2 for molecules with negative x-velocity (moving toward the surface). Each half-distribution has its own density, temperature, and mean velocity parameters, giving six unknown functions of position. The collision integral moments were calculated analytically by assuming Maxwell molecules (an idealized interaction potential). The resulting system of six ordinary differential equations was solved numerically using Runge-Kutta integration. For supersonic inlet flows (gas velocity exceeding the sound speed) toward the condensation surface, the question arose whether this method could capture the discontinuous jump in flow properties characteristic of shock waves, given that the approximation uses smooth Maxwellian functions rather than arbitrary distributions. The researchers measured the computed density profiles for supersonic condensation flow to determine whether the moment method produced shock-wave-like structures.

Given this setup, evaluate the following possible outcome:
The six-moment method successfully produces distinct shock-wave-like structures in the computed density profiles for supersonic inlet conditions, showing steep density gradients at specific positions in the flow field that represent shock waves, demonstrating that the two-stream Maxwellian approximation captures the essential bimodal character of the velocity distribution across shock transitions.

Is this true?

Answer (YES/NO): YES